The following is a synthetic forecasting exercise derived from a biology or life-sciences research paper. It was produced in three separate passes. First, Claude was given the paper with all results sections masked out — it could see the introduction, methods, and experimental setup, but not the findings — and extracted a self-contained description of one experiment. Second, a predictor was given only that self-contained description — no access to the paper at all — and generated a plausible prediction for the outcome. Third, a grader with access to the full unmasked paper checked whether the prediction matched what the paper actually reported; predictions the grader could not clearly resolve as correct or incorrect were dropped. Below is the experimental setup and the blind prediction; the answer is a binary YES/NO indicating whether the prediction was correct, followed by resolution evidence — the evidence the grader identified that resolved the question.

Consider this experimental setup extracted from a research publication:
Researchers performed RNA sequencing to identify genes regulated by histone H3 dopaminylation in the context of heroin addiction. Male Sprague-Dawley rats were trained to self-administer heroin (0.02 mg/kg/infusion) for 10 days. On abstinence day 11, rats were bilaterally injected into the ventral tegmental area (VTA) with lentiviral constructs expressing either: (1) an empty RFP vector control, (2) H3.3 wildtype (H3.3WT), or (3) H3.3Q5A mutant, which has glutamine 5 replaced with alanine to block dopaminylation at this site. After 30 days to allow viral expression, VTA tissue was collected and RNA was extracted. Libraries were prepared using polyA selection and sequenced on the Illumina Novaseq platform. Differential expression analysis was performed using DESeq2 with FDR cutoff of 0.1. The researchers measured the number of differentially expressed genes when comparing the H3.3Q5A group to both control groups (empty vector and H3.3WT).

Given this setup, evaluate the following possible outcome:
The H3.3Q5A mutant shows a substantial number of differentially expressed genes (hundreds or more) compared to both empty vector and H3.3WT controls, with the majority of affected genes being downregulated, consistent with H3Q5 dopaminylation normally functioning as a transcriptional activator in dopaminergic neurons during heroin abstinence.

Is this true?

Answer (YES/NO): NO